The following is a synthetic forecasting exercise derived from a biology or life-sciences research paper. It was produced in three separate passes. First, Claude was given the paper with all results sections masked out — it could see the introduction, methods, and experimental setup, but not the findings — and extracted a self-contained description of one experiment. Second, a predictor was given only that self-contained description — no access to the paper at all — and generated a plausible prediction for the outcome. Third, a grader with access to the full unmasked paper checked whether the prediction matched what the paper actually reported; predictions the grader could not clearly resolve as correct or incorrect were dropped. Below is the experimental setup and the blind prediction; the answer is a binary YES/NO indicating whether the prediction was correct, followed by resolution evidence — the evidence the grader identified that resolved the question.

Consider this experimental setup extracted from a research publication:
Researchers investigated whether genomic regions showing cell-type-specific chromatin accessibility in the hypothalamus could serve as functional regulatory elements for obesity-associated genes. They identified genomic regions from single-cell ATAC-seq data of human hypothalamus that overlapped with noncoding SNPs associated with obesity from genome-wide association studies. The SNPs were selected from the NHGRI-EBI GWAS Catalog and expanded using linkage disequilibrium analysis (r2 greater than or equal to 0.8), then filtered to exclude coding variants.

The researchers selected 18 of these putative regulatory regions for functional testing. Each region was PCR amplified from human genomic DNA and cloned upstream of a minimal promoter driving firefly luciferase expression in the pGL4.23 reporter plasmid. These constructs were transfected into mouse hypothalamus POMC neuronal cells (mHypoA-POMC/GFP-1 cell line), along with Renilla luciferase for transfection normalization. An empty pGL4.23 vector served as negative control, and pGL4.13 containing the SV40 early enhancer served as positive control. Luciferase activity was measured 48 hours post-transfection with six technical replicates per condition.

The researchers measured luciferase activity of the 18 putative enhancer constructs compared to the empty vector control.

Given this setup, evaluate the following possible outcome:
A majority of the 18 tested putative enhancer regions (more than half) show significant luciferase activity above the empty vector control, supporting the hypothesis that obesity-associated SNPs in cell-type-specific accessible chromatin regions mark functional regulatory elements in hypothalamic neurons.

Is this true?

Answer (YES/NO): YES